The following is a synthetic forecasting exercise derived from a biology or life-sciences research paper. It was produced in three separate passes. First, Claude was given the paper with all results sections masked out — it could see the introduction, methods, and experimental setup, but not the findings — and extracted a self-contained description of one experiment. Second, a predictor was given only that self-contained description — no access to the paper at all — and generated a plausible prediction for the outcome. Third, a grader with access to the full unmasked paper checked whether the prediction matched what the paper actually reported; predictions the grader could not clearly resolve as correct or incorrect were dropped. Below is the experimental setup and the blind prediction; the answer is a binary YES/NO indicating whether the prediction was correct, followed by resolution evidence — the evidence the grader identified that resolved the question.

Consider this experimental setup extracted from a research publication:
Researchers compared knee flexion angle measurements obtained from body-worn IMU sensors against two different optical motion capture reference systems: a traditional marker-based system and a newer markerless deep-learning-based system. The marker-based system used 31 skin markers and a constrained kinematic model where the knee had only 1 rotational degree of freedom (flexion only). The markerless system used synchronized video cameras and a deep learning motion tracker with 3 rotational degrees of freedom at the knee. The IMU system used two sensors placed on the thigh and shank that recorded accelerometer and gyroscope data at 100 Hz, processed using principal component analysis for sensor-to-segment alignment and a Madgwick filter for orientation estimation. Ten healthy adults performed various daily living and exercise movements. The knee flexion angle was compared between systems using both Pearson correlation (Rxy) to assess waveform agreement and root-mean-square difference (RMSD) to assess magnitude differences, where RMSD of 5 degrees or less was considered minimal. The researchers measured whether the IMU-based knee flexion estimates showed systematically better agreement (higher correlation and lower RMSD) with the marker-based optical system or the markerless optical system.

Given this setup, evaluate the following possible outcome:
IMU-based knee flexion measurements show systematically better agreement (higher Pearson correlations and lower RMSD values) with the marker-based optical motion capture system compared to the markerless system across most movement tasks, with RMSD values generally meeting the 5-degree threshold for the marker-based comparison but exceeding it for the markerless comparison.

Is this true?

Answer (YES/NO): NO